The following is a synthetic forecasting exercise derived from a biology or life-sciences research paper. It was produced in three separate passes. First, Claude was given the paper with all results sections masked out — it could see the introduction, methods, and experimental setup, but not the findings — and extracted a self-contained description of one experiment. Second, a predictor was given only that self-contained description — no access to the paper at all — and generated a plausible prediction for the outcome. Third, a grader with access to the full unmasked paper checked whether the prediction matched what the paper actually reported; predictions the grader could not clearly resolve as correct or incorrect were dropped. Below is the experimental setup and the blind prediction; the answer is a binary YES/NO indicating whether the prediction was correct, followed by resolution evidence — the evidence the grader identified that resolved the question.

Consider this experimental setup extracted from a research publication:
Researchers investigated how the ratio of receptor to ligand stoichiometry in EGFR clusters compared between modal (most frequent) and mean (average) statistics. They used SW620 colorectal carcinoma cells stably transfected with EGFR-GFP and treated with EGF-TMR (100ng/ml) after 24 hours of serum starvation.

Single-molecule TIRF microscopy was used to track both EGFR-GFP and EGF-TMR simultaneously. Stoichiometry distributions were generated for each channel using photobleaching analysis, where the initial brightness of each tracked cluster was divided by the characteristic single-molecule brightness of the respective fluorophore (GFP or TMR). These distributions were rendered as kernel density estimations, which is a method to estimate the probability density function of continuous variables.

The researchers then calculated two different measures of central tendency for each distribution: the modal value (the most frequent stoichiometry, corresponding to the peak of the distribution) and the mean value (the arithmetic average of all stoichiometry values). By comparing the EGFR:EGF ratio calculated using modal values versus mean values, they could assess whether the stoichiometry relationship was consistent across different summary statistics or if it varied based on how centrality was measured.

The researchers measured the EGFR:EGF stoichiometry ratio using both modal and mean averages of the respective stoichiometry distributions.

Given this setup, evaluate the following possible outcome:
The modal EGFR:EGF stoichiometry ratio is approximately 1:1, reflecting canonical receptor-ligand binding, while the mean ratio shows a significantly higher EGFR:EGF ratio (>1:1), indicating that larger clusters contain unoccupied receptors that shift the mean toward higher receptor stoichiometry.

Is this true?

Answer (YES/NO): NO